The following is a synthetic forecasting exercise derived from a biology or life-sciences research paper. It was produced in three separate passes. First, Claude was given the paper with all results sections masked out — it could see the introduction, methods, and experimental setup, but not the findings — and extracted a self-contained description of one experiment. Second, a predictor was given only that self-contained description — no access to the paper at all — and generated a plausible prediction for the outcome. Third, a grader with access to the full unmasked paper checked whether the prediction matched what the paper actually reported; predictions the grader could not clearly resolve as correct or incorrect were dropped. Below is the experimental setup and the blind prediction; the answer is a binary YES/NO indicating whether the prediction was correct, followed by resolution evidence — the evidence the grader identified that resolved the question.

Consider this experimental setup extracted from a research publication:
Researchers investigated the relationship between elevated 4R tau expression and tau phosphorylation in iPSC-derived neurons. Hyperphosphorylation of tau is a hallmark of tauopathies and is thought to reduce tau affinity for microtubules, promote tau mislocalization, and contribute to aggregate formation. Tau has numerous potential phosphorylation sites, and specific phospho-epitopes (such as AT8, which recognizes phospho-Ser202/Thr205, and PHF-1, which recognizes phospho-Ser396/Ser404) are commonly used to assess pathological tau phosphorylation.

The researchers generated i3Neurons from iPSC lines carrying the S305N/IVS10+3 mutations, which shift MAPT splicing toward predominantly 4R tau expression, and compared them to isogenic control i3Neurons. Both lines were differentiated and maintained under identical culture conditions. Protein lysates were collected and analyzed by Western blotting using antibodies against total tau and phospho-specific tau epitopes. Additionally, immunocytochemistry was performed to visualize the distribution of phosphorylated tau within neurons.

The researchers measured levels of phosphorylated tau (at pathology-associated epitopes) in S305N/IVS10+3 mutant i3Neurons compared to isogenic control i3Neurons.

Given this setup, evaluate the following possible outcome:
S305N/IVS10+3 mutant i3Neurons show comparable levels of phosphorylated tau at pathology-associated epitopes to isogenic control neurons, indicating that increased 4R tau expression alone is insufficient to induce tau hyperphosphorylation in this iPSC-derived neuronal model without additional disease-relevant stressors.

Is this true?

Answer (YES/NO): NO